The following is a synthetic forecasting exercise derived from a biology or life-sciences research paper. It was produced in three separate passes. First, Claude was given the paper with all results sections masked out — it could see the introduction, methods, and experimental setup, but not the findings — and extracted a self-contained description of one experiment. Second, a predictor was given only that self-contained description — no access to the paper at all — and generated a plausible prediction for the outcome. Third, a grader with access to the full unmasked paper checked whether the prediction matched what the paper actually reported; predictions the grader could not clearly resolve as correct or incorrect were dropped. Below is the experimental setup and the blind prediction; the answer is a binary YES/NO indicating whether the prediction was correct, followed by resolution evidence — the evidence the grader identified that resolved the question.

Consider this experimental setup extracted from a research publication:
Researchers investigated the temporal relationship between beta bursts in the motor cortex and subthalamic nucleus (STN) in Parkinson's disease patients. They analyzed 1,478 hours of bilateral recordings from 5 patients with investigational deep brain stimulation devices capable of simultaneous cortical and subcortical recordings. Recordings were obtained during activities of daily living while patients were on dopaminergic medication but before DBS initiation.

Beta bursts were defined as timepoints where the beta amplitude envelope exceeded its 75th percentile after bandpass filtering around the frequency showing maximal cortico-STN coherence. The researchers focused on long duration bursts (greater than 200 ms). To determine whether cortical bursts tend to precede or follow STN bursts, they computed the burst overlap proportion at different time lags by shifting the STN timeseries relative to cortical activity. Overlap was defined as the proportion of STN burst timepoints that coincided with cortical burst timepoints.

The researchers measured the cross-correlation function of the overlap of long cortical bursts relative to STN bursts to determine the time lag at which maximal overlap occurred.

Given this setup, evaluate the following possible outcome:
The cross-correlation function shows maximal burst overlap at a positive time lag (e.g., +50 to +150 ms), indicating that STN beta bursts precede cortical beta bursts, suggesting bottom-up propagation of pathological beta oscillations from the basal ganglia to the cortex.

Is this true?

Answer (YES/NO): NO